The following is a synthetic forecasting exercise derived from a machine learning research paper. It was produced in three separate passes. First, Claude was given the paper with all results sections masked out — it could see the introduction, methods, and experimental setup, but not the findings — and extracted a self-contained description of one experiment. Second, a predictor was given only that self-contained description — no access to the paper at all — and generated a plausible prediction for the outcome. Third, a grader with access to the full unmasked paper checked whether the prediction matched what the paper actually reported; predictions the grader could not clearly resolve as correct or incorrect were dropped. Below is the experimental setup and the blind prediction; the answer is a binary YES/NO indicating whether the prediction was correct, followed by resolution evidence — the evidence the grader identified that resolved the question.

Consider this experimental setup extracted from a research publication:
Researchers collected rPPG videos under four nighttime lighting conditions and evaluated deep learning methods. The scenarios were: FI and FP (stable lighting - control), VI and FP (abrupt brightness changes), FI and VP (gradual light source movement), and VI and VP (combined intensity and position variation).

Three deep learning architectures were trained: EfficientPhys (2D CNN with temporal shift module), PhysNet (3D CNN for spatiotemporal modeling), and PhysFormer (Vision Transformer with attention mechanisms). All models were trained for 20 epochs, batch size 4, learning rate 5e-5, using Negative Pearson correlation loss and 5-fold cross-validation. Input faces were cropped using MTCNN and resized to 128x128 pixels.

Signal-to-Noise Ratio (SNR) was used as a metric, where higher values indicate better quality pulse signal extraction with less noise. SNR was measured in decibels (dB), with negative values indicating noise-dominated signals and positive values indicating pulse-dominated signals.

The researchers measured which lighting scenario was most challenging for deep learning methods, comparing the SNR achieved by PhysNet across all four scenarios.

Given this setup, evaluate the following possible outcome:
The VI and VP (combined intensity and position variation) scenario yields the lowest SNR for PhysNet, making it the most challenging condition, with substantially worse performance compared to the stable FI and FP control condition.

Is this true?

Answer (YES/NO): YES